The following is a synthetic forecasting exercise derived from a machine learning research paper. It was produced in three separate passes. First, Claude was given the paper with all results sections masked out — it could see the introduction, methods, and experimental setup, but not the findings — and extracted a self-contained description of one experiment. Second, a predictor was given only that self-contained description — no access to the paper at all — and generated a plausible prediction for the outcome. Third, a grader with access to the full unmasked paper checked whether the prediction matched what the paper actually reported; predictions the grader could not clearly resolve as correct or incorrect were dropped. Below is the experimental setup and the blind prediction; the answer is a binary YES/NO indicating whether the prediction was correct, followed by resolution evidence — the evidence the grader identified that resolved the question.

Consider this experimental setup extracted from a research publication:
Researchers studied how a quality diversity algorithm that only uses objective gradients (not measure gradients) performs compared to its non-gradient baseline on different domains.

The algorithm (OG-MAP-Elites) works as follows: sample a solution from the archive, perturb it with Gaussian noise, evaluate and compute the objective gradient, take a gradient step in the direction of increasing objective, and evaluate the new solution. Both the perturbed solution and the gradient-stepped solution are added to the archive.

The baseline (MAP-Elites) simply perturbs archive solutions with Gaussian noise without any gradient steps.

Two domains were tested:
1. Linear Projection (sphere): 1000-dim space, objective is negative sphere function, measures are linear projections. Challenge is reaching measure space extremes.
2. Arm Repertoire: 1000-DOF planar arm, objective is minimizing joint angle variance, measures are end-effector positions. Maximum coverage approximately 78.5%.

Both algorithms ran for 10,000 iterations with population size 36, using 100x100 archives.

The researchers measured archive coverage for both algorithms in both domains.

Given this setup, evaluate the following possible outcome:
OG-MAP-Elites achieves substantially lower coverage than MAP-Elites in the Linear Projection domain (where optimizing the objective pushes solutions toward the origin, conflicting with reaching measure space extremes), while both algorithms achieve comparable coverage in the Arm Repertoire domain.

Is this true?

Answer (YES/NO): NO